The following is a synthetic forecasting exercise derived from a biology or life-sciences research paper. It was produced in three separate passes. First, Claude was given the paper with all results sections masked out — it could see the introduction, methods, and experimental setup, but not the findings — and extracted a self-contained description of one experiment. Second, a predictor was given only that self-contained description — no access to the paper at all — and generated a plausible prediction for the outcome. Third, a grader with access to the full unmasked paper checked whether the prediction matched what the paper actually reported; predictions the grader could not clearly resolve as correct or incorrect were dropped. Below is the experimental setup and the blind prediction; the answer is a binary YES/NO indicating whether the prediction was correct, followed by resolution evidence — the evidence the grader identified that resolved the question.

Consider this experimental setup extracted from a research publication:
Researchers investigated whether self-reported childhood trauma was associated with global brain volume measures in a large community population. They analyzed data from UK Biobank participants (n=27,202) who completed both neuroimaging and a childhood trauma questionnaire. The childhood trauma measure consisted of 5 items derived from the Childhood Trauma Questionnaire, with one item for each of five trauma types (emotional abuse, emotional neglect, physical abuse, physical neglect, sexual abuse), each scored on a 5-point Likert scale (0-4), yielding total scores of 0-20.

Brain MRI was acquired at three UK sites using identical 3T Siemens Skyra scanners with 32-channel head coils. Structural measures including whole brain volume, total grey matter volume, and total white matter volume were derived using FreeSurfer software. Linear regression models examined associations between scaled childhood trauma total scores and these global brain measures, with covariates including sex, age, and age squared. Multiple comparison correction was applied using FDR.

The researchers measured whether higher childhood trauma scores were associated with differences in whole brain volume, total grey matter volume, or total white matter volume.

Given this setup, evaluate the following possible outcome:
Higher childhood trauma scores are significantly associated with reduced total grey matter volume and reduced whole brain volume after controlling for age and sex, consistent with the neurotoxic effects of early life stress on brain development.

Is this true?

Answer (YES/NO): YES